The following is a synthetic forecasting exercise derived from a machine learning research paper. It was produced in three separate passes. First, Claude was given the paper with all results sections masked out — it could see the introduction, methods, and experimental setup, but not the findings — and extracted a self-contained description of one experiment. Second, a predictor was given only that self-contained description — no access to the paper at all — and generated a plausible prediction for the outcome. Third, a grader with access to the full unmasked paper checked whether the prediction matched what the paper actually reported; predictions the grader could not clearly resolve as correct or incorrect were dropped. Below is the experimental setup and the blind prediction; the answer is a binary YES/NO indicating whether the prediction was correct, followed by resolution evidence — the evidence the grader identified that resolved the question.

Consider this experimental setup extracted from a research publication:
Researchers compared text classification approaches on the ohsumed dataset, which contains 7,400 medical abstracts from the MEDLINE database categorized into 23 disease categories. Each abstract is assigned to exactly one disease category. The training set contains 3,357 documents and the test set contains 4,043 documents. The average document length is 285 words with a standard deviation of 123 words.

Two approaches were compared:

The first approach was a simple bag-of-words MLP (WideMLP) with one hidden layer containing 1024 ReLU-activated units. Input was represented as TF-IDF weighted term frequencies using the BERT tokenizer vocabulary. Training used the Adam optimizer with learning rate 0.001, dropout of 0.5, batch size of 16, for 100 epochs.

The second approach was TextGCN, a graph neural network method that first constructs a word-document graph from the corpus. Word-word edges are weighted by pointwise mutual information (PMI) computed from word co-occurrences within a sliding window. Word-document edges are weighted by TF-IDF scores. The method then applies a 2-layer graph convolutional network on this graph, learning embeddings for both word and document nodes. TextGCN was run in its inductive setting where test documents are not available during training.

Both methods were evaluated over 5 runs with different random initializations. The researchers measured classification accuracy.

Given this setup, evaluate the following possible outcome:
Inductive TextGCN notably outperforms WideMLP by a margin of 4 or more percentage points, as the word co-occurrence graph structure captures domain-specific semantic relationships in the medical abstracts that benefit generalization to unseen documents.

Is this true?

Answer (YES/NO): NO